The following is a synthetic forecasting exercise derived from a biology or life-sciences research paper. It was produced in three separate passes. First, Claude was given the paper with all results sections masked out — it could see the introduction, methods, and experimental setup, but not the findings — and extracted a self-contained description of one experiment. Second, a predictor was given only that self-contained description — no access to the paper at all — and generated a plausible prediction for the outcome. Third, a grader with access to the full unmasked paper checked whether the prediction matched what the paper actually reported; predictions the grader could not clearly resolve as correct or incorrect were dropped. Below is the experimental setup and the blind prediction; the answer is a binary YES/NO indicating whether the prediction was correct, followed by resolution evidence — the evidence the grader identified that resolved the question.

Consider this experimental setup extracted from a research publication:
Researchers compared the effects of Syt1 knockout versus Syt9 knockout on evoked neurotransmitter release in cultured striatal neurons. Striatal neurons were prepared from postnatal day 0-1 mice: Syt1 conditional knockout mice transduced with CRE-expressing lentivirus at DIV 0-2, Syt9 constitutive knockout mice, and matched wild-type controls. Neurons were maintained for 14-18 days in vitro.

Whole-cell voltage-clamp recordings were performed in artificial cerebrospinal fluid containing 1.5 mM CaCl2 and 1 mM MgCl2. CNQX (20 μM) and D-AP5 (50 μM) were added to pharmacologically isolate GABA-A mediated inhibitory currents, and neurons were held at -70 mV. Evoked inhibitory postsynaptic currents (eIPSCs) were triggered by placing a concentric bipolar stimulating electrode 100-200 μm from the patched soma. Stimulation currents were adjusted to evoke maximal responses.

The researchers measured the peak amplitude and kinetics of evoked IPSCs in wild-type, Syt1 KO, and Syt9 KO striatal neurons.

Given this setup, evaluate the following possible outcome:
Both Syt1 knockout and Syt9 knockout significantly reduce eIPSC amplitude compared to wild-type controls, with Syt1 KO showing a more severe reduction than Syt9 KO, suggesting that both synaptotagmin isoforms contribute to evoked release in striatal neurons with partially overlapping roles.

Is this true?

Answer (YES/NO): NO